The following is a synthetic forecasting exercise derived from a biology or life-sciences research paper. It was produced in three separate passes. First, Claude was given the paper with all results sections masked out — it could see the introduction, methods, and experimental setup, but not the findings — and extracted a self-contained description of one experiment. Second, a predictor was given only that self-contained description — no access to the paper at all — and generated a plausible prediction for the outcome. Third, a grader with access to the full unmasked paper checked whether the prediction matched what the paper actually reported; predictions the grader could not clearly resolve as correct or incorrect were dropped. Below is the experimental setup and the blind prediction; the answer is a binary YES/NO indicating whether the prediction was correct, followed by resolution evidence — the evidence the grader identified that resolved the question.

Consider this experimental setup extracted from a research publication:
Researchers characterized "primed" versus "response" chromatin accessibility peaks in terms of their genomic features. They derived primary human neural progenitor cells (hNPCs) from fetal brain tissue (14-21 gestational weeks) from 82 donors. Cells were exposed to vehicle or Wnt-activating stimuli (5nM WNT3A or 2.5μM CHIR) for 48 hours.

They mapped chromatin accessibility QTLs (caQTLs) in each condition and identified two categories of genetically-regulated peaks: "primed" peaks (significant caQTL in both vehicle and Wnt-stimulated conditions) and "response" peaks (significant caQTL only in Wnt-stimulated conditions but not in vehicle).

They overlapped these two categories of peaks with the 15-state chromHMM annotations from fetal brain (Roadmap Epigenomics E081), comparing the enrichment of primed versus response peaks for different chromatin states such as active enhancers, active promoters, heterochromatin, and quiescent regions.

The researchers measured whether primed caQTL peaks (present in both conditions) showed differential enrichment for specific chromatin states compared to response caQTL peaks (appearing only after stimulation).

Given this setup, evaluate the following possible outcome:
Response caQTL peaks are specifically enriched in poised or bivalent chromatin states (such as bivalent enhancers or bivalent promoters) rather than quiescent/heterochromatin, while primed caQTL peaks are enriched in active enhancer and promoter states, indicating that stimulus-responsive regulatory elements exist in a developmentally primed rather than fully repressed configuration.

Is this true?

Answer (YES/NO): NO